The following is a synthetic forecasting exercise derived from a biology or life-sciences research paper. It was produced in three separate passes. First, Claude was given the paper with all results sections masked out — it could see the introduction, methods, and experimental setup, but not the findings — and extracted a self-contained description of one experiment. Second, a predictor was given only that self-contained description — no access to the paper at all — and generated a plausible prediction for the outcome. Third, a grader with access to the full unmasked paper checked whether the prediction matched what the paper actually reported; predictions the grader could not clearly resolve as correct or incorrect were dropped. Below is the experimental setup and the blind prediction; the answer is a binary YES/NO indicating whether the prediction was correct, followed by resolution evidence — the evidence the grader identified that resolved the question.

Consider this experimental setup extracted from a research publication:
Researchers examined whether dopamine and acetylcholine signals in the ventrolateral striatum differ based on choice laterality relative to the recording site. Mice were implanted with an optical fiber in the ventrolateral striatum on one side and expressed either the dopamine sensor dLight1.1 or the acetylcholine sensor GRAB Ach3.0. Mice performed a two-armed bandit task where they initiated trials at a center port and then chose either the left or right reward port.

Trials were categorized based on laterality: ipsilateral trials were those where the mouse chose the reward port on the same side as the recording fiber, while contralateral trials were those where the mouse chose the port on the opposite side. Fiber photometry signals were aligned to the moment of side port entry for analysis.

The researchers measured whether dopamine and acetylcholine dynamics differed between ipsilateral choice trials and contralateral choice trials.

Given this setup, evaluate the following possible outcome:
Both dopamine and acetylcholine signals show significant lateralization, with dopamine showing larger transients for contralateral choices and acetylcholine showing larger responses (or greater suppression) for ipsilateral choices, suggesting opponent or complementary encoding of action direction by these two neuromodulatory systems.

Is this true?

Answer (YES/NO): NO